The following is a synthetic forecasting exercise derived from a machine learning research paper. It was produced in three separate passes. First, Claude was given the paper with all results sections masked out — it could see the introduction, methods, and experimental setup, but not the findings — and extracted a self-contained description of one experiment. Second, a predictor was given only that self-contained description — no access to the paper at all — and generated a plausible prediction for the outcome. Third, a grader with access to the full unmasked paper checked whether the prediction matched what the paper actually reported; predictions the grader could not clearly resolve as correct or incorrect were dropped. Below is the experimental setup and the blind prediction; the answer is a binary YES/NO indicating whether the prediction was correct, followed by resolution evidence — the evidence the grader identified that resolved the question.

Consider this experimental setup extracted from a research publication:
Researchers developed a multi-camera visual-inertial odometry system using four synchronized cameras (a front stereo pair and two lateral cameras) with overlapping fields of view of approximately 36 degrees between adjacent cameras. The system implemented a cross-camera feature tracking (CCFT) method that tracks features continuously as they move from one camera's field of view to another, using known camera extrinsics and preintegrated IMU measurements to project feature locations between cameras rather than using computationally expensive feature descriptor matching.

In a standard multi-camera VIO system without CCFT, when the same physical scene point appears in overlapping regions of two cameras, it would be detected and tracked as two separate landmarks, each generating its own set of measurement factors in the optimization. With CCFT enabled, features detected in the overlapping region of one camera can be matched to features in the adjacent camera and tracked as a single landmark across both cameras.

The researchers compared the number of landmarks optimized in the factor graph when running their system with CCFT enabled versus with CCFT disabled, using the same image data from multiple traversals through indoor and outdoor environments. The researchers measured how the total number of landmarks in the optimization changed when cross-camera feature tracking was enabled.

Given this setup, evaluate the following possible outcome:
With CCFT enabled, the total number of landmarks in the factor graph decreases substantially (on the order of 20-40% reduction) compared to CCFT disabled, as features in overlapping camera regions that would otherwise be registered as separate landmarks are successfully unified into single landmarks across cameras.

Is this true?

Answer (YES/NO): NO